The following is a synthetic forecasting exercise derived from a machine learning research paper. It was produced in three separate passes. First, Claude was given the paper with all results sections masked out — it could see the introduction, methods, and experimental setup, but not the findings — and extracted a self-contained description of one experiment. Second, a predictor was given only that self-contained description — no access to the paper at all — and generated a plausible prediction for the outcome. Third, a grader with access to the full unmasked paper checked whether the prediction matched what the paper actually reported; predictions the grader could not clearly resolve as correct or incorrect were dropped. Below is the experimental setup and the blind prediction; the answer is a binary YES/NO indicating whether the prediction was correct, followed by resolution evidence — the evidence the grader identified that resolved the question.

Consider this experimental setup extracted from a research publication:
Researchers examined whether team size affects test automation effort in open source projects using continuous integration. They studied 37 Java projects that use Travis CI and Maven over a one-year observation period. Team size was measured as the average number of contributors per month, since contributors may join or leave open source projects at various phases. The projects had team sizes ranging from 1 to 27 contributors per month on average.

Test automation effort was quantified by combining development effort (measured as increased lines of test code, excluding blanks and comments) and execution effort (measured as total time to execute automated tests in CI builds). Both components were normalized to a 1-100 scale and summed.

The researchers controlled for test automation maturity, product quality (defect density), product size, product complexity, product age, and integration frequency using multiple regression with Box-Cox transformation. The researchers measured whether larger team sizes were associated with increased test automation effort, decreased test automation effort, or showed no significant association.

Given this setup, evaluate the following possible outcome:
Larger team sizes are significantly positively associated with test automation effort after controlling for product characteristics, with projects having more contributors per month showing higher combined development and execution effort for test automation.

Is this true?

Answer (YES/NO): YES